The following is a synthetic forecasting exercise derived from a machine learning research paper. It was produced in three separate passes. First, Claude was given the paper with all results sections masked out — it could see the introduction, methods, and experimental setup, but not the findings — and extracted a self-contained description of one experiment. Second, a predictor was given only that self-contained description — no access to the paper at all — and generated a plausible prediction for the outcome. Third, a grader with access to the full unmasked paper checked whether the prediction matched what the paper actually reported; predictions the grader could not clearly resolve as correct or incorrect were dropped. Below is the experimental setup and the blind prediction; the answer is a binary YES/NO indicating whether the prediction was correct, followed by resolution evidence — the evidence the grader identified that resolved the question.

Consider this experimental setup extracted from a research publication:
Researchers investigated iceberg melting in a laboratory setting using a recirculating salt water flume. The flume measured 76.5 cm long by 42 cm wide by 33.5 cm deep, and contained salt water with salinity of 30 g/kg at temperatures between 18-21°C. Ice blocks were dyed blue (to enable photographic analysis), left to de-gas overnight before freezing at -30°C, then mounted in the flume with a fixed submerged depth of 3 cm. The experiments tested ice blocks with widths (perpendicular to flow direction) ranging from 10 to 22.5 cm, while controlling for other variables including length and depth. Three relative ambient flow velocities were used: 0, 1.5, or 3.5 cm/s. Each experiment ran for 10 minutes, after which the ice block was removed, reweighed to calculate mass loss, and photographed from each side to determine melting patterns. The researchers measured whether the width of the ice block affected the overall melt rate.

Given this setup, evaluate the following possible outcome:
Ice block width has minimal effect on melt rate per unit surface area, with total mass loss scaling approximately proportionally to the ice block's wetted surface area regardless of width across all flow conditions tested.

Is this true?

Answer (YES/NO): YES